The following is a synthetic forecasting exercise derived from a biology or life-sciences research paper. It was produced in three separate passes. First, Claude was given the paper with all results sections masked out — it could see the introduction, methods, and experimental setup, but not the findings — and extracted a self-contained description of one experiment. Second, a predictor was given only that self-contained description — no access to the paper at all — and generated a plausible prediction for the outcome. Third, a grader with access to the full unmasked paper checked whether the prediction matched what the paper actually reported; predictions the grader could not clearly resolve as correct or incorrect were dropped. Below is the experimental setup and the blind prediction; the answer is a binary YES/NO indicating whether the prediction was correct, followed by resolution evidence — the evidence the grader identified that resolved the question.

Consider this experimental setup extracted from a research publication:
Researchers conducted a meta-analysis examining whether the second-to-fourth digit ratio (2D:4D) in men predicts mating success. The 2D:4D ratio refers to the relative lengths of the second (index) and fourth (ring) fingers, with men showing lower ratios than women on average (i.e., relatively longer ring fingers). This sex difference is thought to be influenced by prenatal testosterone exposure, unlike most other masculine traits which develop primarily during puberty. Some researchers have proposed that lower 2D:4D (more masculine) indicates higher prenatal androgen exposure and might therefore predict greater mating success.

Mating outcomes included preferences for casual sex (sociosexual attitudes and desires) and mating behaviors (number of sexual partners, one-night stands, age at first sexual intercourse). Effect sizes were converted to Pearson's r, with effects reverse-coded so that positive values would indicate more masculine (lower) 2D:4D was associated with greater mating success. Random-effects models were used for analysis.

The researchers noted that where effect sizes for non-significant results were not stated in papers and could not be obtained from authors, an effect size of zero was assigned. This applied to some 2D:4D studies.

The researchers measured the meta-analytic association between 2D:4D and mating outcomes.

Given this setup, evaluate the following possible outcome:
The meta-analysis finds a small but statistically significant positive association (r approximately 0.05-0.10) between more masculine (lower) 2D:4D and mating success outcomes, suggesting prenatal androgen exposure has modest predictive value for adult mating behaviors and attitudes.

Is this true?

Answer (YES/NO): NO